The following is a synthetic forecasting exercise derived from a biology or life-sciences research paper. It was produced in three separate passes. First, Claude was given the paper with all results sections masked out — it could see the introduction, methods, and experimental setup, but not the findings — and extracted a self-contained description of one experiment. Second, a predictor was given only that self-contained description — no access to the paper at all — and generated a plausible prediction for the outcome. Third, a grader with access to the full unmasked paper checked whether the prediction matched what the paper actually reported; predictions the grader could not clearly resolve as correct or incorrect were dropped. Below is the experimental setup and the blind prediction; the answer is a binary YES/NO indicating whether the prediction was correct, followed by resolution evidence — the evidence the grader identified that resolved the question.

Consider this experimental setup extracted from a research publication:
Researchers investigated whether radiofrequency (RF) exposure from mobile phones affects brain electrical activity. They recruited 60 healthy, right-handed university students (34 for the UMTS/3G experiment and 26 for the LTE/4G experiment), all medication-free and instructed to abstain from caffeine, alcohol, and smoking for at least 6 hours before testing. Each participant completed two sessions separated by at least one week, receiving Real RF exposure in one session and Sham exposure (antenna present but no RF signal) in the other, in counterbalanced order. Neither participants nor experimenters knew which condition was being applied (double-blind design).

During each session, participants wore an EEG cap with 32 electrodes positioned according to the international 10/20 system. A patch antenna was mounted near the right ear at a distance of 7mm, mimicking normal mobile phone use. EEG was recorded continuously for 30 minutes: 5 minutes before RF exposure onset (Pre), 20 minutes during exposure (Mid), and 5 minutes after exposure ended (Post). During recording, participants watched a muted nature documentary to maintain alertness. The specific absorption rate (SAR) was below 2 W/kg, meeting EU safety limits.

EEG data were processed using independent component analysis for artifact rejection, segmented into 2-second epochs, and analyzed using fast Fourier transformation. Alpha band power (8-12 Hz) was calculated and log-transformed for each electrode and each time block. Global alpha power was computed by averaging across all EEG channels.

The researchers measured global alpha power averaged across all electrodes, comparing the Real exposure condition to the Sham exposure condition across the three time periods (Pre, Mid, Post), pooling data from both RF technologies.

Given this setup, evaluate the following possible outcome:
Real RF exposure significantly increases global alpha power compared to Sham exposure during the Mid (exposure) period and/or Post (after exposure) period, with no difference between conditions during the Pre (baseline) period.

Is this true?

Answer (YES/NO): NO